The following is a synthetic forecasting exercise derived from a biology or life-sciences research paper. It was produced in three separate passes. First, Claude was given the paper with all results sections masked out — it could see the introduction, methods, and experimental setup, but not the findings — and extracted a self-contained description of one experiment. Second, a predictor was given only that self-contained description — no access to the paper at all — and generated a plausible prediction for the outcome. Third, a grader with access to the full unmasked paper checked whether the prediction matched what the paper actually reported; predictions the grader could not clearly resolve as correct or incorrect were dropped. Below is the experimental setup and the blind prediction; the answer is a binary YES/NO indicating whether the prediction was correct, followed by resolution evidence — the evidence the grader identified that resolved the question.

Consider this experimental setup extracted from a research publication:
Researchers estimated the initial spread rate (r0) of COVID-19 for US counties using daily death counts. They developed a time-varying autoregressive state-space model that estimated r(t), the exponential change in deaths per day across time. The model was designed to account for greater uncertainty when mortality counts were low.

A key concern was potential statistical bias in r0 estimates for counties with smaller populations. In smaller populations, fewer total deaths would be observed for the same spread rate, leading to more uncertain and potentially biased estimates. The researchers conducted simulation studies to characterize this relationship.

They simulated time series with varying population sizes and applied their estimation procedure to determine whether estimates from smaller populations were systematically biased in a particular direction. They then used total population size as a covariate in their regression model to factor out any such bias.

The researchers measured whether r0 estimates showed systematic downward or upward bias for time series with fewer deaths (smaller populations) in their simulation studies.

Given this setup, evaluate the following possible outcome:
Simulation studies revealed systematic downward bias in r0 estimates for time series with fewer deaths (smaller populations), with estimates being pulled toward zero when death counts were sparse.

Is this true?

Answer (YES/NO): YES